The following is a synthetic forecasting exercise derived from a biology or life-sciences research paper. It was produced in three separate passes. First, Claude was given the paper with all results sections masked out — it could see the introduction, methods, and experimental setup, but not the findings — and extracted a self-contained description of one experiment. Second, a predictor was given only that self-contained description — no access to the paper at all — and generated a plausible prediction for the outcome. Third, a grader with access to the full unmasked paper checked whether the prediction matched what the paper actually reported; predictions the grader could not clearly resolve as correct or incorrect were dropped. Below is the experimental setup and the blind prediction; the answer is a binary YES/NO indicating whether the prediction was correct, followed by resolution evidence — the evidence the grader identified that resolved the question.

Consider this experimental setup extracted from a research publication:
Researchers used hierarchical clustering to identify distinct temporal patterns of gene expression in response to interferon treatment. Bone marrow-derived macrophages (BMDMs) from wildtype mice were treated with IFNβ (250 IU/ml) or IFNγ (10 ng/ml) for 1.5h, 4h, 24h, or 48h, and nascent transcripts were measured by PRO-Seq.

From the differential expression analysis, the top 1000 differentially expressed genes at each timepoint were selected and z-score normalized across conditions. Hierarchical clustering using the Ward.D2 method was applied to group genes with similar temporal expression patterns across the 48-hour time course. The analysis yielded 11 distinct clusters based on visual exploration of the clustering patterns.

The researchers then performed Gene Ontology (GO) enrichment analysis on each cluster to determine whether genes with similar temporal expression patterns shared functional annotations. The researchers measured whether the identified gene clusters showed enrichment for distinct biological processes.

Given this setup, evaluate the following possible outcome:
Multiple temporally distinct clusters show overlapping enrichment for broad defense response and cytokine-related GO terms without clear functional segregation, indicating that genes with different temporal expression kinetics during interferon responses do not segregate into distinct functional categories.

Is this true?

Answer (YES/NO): NO